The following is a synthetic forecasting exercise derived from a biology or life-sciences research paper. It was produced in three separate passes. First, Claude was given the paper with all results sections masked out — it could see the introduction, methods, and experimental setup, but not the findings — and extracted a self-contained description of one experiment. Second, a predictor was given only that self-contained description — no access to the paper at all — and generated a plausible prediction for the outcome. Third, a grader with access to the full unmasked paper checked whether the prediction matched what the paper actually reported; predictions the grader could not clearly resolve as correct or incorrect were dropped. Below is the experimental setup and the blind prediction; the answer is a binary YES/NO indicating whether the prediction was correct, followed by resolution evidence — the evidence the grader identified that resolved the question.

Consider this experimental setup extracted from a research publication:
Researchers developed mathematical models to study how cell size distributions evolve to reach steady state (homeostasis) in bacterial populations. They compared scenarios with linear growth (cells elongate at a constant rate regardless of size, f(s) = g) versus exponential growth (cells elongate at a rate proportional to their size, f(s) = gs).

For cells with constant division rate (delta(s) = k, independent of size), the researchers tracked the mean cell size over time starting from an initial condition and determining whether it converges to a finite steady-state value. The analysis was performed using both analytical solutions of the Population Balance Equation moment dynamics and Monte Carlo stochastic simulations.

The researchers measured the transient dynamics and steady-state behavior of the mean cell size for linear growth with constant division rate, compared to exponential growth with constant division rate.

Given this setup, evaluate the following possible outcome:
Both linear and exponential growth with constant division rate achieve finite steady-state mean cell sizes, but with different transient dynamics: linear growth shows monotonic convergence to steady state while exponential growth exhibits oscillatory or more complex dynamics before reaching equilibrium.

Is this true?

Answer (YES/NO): NO